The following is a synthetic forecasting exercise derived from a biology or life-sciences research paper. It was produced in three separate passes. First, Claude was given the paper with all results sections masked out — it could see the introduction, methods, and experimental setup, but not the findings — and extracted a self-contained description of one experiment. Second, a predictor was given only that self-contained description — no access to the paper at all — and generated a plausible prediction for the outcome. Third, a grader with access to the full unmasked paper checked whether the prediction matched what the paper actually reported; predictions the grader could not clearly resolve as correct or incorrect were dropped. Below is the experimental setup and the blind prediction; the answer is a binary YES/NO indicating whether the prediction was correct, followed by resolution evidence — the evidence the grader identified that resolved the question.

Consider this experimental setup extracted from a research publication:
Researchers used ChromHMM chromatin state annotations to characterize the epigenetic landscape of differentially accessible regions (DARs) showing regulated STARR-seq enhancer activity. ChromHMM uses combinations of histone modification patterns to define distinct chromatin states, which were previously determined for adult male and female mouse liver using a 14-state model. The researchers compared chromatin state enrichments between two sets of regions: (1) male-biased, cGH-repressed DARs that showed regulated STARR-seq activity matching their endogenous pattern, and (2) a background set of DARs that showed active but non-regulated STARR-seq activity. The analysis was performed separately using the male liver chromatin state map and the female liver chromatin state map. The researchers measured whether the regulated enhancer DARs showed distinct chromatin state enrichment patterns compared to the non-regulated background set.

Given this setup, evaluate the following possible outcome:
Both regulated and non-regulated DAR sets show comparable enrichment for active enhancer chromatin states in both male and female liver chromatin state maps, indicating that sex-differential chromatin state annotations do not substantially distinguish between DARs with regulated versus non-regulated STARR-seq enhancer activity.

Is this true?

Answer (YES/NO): NO